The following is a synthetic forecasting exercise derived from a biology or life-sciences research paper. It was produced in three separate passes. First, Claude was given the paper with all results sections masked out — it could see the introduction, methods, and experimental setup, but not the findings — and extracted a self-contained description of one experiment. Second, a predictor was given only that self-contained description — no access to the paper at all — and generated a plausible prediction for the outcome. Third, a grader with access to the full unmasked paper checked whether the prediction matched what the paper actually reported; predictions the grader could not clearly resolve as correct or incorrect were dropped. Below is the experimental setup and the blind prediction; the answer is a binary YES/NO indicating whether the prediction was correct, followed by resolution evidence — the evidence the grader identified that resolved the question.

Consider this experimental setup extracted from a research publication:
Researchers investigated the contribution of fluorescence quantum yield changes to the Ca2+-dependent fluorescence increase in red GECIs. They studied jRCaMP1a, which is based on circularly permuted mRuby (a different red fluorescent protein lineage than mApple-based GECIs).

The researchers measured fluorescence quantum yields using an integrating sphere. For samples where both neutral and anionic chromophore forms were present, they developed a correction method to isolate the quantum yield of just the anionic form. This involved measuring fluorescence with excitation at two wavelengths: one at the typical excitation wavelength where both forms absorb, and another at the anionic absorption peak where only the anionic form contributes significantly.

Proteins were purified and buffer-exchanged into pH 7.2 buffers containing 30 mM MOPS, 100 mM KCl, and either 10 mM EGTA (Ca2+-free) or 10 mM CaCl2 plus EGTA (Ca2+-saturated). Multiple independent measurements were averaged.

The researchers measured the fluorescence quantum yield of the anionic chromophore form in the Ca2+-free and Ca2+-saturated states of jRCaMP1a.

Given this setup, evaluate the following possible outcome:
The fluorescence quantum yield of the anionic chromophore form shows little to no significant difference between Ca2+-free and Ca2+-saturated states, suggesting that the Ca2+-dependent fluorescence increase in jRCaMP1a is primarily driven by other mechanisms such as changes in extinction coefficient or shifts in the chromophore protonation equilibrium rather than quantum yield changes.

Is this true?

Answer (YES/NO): NO